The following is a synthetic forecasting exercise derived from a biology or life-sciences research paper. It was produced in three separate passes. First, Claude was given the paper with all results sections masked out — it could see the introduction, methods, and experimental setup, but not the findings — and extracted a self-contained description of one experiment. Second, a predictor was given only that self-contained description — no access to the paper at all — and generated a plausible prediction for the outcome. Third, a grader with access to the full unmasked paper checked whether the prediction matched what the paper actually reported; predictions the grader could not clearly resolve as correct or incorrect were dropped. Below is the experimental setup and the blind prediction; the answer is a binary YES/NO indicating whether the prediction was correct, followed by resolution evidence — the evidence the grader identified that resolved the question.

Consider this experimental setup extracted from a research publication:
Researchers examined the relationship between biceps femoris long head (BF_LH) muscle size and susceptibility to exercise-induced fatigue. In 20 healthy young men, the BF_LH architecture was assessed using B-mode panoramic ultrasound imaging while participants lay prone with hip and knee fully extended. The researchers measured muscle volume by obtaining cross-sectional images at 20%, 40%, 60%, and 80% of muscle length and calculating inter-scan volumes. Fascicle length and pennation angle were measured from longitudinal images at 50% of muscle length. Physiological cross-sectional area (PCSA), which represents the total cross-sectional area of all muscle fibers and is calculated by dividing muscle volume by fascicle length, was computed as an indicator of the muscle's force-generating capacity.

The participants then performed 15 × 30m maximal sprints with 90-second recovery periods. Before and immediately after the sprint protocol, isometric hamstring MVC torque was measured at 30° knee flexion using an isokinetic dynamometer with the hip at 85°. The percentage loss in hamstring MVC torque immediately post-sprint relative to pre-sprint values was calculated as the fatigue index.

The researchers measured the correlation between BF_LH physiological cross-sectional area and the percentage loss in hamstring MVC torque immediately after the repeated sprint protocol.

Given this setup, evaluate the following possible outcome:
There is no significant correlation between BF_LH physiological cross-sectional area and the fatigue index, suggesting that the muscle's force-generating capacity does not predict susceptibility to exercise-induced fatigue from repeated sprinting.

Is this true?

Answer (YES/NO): NO